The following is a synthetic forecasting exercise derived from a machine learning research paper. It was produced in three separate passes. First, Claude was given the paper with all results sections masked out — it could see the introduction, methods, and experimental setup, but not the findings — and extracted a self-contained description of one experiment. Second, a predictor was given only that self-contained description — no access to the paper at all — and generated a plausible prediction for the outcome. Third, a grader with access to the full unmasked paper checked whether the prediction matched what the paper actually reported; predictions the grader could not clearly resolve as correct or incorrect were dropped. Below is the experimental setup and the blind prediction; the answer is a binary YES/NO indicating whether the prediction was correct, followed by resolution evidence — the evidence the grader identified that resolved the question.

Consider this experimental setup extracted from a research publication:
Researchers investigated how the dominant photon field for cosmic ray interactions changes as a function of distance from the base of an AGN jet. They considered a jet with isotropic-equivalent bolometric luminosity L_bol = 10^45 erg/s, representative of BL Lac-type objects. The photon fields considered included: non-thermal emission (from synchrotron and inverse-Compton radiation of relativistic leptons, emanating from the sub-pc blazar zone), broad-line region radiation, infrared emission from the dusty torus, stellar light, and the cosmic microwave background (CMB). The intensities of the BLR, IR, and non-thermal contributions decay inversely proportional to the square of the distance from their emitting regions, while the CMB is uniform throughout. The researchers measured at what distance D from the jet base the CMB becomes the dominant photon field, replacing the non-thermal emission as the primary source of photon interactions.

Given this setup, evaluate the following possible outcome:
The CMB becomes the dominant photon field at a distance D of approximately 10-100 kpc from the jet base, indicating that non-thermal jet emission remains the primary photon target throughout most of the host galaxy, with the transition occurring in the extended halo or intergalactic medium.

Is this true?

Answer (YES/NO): NO